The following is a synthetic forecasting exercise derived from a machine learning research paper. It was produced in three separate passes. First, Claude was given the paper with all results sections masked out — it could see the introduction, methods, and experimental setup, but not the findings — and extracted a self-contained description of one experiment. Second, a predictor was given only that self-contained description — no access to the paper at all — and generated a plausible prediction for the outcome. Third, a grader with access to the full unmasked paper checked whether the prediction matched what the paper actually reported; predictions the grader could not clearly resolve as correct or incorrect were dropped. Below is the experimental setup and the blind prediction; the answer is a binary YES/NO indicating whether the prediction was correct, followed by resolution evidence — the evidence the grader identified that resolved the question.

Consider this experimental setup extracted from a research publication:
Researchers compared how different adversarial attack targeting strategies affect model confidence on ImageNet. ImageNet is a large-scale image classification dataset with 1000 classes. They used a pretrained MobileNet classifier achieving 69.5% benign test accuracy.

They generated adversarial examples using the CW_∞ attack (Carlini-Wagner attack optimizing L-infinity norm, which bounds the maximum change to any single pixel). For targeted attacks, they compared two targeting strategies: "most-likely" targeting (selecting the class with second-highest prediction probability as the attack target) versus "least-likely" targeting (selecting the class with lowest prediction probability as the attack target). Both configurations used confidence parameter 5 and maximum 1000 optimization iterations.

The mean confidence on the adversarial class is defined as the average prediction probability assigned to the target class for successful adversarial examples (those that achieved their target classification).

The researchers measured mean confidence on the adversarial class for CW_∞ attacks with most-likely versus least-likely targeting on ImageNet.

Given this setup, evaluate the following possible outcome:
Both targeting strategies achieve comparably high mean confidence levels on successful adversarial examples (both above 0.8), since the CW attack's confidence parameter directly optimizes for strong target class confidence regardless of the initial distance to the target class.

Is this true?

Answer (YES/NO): NO